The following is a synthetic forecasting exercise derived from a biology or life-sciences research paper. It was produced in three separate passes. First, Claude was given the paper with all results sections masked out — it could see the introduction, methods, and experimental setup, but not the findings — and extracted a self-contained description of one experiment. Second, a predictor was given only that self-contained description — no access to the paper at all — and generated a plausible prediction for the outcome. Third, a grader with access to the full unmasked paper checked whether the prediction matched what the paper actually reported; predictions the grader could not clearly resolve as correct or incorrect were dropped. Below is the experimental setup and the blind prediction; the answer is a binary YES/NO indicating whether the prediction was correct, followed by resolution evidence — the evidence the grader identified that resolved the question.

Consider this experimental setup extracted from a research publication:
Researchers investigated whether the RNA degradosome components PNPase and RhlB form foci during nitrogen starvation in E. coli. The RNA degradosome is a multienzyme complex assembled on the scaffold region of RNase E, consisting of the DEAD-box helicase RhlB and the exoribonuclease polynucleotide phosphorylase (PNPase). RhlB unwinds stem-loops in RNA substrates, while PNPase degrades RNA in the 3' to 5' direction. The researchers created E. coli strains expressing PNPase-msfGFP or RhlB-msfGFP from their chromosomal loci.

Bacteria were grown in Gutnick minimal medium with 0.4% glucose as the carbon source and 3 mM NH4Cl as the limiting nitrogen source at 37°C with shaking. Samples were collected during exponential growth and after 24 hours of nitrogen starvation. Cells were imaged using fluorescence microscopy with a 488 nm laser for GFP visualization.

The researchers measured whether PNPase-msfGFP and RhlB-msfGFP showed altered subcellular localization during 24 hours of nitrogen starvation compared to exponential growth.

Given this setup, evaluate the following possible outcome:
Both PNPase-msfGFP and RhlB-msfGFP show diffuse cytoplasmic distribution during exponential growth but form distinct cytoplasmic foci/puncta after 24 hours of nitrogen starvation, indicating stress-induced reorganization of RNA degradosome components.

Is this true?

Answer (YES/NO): YES